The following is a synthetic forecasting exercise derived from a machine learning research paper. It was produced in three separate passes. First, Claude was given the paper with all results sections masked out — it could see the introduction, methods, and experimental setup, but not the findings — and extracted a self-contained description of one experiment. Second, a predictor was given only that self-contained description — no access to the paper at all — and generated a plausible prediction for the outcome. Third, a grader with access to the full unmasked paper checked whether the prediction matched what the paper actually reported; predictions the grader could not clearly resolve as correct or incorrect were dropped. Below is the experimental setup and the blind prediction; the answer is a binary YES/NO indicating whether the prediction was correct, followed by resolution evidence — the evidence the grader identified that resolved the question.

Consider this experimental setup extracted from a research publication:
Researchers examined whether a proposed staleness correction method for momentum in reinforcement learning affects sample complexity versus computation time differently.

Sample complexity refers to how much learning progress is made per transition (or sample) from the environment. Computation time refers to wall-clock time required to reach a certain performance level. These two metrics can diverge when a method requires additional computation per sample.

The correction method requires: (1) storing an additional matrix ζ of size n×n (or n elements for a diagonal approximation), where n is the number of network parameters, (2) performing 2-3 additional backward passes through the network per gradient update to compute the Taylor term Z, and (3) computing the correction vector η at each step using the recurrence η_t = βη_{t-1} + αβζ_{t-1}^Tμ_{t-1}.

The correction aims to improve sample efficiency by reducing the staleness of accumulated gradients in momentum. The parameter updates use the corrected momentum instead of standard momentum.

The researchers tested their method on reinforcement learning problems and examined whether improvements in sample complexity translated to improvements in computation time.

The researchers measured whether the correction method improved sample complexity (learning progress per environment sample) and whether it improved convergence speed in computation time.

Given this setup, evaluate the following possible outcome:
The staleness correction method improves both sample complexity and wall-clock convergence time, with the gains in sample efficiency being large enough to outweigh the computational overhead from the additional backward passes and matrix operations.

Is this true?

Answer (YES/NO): NO